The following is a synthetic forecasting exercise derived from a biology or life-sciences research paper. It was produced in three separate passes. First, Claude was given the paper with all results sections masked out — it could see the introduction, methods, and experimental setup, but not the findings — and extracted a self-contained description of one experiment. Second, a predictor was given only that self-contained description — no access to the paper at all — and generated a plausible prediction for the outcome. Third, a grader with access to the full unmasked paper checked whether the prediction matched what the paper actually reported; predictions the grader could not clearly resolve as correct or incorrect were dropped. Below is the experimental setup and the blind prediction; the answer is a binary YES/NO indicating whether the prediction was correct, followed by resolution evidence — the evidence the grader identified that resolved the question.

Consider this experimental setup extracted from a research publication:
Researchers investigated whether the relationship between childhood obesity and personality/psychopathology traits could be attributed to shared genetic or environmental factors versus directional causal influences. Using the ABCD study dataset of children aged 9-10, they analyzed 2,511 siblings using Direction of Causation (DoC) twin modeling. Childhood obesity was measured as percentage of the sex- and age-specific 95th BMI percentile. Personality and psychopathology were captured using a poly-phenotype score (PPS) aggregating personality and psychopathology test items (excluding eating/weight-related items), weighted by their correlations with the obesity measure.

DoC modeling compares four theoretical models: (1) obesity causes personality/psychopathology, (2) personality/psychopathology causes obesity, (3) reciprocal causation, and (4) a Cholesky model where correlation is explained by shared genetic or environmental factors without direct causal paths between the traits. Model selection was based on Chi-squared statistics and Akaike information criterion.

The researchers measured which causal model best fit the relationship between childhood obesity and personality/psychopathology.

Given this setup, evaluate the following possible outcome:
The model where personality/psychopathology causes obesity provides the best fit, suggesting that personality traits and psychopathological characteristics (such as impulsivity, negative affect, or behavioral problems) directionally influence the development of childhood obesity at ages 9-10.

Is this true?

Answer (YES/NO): YES